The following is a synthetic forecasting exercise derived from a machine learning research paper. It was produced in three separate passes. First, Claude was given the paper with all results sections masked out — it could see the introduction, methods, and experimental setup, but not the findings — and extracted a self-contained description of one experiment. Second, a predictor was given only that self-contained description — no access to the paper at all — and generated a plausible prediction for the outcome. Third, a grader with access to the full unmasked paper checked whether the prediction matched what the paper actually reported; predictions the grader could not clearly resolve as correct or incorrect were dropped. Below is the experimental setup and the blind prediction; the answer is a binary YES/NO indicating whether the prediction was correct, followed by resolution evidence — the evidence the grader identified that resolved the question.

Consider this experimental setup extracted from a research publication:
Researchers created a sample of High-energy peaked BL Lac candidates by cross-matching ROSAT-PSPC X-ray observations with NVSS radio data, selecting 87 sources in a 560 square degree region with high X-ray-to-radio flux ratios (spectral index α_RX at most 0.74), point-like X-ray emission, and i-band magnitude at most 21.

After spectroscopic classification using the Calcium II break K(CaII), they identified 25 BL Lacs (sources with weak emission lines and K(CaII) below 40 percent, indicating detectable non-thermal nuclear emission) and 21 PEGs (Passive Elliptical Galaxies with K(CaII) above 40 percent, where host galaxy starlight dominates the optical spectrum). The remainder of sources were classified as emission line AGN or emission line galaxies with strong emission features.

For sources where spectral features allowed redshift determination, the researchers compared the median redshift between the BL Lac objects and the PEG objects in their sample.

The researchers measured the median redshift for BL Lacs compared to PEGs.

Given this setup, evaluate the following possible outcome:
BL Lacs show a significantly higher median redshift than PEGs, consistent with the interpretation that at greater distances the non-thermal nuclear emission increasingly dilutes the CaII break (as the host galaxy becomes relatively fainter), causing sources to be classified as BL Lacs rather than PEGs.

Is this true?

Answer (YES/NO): YES